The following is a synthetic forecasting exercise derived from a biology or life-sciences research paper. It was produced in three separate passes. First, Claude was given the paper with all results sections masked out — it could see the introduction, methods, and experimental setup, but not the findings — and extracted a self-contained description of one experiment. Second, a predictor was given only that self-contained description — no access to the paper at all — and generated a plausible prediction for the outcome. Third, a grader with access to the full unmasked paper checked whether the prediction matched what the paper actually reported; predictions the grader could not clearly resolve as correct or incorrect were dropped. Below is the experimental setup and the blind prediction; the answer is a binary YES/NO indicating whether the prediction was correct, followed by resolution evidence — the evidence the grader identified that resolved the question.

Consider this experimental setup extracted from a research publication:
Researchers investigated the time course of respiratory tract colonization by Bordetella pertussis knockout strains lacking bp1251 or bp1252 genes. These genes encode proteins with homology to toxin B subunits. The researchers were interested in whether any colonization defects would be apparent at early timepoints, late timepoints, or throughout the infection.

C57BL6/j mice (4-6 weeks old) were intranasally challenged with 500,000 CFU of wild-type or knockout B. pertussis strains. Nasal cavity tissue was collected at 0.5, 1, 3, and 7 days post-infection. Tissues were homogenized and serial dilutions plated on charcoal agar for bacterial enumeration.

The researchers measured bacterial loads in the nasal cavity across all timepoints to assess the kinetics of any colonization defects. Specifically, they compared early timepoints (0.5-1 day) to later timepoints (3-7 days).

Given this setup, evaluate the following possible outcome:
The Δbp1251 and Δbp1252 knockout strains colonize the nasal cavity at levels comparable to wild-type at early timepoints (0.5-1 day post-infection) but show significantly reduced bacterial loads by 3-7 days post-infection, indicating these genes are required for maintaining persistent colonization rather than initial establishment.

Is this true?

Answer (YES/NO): NO